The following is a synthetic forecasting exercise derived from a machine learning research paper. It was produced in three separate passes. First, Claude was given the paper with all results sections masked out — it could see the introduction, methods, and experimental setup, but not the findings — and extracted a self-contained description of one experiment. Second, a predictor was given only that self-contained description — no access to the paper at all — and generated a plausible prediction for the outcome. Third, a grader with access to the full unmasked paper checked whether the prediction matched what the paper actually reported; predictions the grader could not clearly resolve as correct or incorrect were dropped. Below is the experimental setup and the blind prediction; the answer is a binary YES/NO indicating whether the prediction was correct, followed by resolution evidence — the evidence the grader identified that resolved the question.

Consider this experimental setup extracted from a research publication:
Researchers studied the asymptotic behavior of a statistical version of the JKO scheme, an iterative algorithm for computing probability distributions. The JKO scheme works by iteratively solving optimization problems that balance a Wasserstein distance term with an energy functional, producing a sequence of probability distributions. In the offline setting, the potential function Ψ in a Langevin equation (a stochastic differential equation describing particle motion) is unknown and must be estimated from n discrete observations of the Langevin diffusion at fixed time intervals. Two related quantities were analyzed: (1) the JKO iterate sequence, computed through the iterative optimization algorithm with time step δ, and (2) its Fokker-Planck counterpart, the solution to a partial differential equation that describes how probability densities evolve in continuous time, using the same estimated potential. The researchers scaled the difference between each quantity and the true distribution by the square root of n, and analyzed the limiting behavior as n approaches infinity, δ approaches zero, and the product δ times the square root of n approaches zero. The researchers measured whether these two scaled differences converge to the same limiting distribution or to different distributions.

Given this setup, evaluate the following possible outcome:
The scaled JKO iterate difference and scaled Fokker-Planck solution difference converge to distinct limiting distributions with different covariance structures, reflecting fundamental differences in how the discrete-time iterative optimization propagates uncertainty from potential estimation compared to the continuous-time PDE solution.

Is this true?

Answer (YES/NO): NO